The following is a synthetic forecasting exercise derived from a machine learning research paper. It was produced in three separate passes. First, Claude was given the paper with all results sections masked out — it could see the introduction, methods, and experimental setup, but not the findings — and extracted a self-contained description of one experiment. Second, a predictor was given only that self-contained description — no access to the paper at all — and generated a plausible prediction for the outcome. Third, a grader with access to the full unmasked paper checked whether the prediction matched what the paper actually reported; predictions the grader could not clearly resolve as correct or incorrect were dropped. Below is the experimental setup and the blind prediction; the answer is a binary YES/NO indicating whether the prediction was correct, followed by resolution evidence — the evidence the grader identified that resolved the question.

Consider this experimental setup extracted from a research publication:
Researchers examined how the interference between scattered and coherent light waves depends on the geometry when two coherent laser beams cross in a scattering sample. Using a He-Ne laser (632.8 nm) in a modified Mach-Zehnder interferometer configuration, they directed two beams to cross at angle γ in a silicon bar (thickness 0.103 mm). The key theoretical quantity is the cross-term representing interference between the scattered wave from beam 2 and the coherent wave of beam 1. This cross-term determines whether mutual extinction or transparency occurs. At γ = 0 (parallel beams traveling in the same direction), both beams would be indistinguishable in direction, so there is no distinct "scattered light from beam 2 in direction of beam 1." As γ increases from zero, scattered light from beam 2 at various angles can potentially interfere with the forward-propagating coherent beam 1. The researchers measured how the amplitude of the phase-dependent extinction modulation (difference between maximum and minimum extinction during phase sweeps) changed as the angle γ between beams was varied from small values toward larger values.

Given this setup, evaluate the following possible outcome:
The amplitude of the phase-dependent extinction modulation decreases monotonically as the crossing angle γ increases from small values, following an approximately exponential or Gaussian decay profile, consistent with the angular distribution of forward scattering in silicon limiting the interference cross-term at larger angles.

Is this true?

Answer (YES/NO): NO